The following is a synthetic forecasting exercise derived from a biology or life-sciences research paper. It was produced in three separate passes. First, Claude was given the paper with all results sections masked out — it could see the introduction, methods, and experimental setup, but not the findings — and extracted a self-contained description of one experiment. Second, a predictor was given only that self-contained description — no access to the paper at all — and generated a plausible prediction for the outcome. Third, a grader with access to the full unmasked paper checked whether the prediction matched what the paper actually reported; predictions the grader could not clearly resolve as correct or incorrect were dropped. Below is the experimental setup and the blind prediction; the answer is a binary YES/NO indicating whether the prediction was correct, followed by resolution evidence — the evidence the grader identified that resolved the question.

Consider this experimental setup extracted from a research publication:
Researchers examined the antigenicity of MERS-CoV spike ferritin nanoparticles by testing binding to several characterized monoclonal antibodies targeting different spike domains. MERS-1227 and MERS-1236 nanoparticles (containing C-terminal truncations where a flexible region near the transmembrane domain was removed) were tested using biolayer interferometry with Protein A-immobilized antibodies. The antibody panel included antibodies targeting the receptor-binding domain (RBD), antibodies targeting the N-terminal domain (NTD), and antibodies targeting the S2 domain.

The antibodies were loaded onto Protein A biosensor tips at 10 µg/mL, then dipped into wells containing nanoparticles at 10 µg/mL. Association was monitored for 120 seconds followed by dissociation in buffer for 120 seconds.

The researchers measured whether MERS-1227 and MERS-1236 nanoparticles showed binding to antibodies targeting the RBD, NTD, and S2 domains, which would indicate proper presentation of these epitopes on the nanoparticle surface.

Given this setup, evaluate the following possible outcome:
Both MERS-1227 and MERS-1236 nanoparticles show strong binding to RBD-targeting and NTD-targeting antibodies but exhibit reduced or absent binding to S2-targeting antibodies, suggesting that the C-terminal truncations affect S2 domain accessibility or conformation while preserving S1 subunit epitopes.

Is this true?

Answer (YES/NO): NO